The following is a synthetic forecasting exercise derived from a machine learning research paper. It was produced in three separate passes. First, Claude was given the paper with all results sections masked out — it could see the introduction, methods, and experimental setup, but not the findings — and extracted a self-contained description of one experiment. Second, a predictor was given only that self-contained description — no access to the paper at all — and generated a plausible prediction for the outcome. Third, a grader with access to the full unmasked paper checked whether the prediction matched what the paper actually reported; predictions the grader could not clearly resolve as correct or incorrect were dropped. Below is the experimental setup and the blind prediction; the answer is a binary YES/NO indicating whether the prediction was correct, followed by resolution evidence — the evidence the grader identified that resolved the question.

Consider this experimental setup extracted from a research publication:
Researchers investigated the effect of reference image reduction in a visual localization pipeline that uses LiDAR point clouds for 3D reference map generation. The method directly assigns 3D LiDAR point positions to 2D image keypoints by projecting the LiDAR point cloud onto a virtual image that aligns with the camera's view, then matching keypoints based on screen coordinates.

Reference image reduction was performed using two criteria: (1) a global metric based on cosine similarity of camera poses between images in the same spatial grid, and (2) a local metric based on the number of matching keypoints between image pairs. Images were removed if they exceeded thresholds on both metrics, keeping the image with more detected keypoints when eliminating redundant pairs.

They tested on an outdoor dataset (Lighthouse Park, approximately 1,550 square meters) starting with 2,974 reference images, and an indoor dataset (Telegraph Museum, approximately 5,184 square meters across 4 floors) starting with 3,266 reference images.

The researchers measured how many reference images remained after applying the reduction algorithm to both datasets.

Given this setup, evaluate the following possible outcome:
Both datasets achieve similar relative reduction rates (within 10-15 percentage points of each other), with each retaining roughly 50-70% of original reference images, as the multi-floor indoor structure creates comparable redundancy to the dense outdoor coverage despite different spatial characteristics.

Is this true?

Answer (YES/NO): NO